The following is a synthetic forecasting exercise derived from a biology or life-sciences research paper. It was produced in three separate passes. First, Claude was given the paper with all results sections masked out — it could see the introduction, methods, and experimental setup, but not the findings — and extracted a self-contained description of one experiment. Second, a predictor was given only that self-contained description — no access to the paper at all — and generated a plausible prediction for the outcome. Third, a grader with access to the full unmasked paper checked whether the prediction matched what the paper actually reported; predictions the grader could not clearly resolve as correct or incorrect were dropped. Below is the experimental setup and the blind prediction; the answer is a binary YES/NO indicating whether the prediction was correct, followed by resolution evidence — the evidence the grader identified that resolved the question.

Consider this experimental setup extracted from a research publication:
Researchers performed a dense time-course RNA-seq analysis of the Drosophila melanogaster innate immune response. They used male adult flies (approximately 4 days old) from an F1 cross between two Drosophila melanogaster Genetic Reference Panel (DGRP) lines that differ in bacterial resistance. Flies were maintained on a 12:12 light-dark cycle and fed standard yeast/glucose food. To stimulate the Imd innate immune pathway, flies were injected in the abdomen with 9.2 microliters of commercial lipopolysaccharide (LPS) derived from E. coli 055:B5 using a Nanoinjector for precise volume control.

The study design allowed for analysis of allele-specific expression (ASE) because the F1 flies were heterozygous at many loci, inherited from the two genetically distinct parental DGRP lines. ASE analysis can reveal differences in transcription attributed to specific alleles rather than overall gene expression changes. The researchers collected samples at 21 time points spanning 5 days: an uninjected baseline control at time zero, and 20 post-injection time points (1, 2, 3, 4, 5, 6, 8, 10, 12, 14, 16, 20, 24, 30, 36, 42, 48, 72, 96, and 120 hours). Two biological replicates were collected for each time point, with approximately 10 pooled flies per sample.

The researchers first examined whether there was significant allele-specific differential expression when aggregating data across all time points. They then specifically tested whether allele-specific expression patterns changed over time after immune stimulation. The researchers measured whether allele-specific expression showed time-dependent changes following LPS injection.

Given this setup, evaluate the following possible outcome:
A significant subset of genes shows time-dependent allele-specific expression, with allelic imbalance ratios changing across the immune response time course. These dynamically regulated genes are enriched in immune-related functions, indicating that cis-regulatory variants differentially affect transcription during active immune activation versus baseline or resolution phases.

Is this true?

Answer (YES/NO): NO